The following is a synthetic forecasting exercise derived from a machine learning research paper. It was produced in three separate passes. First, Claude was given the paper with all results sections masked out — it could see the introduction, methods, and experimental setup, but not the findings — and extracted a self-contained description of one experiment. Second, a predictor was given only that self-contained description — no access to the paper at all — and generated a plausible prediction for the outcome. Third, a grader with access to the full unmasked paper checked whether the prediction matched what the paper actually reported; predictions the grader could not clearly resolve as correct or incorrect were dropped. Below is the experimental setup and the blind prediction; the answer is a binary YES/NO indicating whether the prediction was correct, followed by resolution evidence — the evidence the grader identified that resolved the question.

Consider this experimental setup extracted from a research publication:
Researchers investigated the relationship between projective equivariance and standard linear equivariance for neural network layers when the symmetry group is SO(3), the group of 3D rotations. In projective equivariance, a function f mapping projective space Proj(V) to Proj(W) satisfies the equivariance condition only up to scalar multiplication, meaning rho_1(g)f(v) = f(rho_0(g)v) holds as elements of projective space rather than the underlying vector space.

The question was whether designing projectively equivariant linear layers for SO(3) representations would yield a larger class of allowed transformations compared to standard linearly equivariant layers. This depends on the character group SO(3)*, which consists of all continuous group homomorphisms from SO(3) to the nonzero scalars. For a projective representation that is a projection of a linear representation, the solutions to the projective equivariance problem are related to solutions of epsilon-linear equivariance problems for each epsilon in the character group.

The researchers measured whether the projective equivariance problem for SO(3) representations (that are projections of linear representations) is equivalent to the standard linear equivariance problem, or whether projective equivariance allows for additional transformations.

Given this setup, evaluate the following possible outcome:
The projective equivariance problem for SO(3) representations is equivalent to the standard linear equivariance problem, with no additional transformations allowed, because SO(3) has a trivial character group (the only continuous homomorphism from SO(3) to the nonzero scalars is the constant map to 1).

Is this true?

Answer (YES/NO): YES